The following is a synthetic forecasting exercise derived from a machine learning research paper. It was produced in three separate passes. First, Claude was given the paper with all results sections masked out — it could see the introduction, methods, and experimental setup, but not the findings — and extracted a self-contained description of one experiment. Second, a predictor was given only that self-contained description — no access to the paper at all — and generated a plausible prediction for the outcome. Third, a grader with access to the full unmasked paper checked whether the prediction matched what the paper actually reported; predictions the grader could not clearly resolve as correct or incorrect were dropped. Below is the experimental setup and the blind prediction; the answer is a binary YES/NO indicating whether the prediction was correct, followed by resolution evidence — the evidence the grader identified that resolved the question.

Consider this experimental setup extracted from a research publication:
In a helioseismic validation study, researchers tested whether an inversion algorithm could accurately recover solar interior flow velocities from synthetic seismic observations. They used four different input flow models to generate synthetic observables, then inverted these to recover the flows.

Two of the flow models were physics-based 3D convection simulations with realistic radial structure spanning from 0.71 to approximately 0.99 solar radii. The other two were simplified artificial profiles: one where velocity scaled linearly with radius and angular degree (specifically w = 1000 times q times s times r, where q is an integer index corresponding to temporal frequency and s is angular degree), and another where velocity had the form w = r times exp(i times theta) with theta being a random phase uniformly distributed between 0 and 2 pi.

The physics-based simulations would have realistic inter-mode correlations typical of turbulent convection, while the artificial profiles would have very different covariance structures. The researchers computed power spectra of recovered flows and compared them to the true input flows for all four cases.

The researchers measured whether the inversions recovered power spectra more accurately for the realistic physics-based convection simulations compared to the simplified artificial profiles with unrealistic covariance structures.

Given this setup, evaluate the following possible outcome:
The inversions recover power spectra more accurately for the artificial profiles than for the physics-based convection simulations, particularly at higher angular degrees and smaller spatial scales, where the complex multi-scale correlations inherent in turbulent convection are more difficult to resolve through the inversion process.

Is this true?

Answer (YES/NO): NO